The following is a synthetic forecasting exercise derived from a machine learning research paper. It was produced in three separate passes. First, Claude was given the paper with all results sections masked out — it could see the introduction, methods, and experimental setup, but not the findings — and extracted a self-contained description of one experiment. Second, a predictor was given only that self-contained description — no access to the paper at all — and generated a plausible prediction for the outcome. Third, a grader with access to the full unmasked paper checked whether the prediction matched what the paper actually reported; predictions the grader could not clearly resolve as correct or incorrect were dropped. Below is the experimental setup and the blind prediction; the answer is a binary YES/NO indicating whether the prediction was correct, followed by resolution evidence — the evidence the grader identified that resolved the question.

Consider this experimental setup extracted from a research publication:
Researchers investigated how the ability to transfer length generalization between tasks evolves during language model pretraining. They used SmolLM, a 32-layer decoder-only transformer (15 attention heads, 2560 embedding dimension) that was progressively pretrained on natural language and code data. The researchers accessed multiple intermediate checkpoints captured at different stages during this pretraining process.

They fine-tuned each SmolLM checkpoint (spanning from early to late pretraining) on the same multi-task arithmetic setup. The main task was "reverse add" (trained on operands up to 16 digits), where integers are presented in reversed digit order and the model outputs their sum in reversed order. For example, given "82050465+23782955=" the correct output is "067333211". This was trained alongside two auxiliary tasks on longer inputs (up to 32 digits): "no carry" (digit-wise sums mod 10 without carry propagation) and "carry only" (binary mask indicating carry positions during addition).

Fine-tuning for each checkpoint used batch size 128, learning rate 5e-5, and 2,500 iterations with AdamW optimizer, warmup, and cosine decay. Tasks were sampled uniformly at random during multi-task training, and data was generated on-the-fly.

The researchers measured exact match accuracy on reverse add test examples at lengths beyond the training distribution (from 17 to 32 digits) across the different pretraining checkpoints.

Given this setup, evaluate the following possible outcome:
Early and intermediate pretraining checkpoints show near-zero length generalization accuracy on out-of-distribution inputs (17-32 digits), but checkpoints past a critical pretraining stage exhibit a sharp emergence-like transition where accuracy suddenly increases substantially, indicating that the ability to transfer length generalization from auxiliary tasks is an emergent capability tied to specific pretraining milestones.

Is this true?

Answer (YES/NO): NO